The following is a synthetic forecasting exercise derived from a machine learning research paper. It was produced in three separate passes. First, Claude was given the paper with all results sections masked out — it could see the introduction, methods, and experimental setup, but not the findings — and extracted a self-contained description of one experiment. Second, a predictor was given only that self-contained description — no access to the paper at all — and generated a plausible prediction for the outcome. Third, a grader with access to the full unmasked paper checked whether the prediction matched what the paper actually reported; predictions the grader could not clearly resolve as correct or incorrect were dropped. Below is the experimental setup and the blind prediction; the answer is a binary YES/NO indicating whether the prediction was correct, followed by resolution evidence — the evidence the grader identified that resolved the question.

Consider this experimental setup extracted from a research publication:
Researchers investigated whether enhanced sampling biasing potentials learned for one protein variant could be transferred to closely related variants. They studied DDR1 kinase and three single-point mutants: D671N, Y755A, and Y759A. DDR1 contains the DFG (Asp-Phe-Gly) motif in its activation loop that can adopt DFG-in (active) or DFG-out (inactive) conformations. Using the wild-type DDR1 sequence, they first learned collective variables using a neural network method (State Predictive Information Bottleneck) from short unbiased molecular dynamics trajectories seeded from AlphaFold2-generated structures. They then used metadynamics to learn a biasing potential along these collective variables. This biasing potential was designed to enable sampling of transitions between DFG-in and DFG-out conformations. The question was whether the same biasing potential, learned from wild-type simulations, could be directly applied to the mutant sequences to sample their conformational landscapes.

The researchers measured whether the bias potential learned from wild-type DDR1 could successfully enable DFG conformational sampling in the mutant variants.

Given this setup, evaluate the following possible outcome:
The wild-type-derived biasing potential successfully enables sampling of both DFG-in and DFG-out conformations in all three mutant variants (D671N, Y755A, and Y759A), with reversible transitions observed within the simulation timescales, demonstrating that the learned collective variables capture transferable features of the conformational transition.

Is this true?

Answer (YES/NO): YES